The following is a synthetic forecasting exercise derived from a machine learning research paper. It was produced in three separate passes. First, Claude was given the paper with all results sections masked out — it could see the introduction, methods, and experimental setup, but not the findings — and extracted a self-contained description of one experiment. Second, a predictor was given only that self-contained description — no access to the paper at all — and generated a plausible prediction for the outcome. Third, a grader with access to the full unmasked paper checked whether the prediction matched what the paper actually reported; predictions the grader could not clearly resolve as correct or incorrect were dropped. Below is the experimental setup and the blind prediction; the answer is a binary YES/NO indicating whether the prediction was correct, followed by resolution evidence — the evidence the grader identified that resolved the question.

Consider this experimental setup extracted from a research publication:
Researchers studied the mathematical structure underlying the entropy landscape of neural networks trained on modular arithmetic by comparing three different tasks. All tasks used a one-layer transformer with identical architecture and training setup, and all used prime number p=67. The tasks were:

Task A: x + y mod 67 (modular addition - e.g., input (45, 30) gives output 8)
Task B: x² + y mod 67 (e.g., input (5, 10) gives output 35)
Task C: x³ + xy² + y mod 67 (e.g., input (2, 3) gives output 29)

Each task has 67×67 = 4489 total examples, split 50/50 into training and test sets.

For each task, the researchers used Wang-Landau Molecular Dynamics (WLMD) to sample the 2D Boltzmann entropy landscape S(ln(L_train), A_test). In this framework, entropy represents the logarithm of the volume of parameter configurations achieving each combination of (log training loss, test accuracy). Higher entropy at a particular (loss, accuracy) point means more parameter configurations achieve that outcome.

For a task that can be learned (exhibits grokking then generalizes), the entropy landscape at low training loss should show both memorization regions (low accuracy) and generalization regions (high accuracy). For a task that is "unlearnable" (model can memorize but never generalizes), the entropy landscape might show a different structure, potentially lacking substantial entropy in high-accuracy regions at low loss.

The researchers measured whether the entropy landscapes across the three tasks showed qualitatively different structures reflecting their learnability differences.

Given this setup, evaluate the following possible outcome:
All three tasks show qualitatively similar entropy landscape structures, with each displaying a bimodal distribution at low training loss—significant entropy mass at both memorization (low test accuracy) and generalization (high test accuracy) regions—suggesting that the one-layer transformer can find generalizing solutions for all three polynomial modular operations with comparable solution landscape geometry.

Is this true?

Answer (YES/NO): NO